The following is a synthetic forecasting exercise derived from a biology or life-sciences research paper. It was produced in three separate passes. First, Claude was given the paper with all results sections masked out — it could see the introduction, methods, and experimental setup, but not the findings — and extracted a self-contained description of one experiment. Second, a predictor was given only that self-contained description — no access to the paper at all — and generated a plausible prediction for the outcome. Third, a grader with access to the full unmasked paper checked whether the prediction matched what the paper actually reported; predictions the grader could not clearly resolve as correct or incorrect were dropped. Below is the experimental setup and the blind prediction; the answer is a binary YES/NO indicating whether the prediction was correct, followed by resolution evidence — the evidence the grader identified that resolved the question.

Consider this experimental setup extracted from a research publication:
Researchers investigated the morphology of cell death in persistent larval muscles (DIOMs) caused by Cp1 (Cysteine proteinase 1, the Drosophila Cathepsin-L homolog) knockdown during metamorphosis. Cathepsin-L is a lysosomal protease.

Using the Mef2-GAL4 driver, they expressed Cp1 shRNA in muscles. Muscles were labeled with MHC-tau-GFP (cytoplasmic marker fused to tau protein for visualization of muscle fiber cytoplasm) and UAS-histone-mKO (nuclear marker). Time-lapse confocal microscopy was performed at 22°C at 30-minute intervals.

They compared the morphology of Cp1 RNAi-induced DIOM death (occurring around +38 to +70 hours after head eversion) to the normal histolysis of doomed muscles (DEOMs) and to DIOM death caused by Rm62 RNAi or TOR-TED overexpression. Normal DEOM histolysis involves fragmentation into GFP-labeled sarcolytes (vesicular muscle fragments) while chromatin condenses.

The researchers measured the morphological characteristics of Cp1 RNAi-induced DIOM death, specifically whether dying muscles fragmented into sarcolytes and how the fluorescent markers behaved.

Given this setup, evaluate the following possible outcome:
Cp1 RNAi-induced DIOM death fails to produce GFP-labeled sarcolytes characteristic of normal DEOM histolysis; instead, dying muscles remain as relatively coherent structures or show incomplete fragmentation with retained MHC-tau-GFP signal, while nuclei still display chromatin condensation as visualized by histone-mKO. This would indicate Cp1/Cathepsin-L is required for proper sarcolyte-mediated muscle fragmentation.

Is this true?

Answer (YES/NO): NO